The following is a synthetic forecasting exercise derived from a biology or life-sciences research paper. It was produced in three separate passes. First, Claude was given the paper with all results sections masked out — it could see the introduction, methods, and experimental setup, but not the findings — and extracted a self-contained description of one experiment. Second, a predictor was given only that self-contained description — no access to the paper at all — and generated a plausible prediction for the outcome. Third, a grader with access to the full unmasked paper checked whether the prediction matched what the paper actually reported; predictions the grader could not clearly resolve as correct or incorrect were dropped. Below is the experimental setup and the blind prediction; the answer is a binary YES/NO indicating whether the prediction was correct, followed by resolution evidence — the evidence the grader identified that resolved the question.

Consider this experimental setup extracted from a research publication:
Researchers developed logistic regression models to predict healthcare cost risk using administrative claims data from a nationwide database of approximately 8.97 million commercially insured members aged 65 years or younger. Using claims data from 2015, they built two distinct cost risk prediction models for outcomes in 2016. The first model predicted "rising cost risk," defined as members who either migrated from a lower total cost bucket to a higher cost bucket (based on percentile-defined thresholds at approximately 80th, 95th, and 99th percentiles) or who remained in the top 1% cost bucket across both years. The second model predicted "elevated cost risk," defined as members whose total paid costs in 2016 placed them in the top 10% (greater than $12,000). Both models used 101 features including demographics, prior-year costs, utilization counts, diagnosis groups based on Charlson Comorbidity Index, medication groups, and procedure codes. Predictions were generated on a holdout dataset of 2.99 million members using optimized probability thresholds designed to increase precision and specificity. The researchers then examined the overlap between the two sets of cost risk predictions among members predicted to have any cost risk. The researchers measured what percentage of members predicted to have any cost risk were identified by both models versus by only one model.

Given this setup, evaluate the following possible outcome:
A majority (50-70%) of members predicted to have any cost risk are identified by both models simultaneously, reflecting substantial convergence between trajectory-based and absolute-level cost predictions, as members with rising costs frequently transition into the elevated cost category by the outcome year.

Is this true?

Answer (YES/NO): NO